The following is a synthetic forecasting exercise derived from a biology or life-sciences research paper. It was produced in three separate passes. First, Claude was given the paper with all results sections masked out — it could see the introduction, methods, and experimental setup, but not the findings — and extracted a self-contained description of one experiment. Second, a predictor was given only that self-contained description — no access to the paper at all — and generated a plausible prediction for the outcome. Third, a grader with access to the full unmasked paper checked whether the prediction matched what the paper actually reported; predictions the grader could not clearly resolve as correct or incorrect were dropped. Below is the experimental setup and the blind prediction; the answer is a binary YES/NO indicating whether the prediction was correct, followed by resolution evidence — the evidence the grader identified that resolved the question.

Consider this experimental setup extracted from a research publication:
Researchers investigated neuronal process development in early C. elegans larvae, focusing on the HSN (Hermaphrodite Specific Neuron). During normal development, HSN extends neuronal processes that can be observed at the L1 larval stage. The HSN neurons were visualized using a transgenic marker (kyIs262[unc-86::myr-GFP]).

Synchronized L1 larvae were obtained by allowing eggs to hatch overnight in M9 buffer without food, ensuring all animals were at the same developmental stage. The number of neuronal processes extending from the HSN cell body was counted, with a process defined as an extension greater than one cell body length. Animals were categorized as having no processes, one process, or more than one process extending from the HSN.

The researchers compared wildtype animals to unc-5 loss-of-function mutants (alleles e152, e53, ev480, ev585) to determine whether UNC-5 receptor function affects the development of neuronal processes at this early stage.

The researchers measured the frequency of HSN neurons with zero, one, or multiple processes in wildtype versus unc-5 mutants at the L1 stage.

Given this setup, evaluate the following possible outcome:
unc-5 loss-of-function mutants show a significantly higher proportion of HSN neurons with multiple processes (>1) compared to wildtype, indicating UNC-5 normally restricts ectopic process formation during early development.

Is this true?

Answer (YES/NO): NO